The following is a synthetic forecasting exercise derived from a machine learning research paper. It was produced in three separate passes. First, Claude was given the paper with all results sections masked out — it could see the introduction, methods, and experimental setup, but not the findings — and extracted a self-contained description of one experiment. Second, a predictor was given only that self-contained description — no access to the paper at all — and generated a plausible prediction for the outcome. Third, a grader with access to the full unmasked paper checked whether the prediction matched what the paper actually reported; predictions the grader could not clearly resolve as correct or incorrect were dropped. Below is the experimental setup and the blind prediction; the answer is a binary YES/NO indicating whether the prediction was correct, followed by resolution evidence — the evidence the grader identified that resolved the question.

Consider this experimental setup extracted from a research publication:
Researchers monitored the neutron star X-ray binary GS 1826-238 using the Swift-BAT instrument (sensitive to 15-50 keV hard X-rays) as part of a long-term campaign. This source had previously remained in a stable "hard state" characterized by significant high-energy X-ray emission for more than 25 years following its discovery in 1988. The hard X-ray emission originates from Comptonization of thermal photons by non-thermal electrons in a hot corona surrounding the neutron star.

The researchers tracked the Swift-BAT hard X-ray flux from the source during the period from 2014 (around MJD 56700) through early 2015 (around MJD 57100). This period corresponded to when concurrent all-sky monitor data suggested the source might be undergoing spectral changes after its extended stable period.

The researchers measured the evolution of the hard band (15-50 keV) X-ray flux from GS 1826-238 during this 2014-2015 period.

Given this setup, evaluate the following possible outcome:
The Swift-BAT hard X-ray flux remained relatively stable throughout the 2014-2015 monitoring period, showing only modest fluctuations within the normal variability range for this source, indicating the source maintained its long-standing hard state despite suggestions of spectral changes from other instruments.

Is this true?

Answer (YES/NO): NO